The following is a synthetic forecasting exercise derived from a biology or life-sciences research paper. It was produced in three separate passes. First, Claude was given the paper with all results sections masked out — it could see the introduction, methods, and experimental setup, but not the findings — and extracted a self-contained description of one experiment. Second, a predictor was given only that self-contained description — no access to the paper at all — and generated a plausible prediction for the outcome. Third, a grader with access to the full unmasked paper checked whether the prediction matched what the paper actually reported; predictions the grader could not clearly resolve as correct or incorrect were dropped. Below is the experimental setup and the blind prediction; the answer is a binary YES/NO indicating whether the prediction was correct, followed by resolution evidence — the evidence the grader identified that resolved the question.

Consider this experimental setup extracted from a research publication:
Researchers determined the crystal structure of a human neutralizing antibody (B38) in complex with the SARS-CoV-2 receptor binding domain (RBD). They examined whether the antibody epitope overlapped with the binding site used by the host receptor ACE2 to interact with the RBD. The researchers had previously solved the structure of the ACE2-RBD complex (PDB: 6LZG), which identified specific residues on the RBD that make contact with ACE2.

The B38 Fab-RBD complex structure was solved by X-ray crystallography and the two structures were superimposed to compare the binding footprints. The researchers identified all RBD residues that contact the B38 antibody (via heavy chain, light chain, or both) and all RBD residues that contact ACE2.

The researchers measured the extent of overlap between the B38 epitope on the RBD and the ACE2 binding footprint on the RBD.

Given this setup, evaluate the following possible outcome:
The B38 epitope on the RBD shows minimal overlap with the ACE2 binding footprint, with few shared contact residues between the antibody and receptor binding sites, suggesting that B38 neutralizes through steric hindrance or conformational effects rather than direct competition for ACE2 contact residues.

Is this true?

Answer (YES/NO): NO